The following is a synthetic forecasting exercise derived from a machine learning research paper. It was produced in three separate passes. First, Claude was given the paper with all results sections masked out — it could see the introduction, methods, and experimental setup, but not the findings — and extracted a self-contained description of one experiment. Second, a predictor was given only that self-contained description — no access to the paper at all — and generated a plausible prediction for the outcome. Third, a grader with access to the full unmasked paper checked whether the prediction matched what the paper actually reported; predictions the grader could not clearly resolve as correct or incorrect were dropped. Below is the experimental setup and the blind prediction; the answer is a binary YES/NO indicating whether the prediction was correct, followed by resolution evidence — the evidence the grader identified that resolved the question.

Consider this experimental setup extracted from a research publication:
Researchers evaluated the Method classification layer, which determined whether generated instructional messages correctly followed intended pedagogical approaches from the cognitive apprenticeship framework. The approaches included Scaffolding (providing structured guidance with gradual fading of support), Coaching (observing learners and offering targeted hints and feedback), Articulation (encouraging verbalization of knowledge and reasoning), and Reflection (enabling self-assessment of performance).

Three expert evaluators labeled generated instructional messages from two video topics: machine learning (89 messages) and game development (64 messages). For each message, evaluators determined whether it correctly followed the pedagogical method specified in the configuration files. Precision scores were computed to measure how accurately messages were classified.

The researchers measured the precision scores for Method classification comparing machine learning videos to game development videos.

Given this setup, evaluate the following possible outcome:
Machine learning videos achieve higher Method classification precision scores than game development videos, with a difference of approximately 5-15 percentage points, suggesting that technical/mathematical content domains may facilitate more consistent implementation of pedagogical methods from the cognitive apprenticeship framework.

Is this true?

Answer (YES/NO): NO